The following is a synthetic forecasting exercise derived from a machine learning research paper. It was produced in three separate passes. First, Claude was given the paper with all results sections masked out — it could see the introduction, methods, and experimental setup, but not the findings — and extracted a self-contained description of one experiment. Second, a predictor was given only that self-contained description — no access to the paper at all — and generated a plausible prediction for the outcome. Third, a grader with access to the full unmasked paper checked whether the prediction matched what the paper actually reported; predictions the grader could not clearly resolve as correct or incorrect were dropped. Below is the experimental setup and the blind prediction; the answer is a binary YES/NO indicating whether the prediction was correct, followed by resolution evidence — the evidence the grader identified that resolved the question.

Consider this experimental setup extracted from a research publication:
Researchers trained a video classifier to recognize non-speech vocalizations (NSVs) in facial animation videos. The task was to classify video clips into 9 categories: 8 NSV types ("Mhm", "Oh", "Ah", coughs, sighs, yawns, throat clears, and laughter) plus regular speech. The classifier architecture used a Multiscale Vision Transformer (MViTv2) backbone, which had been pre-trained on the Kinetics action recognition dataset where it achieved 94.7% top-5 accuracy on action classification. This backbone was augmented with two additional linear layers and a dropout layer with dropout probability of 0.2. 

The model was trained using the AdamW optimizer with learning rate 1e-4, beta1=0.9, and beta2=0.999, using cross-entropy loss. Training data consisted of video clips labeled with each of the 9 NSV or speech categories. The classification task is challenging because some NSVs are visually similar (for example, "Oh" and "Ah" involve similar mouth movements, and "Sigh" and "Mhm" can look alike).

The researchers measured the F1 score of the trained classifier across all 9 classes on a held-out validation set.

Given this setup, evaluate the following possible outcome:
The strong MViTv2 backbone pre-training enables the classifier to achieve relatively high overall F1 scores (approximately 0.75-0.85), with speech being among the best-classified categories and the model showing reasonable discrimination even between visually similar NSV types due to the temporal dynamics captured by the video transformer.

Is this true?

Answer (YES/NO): NO